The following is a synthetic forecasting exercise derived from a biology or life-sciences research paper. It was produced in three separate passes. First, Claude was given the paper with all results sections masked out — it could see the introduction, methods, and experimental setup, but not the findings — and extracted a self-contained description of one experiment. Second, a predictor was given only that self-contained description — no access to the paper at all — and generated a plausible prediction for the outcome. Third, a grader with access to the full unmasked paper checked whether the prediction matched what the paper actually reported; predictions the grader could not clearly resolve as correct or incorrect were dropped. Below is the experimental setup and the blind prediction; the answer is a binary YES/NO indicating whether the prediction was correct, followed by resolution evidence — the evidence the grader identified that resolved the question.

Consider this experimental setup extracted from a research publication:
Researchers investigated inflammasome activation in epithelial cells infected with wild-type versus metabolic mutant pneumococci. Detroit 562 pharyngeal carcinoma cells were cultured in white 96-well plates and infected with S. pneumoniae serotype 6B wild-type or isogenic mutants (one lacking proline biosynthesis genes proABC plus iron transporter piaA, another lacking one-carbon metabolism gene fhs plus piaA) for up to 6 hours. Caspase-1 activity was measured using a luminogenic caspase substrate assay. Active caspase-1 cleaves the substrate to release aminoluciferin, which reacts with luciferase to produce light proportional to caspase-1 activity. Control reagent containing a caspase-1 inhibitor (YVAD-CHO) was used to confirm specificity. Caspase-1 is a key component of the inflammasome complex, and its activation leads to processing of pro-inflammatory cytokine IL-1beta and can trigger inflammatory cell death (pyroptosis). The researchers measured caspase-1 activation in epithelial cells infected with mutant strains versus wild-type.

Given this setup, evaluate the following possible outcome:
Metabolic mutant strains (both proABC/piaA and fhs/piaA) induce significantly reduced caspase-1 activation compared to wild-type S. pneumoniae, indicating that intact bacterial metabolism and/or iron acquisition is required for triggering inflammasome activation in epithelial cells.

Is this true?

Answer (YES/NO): NO